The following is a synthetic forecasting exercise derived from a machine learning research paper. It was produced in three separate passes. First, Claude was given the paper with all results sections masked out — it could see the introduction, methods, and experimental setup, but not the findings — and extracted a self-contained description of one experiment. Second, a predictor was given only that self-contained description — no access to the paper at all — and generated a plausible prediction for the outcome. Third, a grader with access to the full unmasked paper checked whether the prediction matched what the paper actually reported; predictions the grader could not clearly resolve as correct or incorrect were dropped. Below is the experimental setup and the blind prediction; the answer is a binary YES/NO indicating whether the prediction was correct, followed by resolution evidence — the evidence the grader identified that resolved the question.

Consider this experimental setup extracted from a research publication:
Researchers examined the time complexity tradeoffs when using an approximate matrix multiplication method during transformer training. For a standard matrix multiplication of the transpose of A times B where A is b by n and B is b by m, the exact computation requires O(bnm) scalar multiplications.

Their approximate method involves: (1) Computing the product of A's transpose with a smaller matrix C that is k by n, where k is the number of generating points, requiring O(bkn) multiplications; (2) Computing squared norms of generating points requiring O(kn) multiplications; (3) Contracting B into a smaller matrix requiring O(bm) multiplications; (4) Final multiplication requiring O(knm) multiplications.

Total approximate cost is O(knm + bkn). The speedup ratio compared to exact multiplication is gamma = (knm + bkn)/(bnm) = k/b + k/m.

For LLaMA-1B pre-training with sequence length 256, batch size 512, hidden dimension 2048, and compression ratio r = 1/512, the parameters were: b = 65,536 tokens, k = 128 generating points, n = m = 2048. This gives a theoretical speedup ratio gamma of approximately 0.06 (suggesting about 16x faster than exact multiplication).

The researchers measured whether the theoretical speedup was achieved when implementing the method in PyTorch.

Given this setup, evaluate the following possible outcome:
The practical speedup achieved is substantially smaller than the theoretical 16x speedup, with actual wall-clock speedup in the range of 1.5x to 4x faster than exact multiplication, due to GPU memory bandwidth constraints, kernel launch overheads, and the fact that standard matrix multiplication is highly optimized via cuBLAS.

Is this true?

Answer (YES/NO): NO